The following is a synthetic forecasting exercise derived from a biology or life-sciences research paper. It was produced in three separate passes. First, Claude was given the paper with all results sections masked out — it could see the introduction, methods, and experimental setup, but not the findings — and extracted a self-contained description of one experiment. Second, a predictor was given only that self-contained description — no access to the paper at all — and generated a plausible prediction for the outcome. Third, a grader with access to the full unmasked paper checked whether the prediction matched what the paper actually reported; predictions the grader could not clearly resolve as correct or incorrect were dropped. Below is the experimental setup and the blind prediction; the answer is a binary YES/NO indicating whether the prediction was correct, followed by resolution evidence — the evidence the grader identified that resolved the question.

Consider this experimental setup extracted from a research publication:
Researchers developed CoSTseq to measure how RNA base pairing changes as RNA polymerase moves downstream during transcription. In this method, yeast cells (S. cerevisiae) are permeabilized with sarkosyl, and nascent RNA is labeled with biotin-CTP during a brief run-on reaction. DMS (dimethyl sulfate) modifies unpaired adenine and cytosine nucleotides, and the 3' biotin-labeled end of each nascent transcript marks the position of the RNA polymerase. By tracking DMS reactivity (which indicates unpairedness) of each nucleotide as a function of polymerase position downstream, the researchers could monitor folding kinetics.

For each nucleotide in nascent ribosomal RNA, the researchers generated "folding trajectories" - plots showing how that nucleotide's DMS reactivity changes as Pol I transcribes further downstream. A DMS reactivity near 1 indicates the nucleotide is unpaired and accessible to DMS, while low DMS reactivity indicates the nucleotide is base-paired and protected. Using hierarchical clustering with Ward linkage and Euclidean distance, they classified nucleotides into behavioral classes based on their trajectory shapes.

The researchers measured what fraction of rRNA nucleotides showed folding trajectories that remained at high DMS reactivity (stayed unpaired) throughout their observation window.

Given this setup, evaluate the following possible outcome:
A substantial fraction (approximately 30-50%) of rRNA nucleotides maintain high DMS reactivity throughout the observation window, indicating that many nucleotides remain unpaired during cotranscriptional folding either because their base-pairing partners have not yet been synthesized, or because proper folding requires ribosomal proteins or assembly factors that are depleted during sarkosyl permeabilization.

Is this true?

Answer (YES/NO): YES